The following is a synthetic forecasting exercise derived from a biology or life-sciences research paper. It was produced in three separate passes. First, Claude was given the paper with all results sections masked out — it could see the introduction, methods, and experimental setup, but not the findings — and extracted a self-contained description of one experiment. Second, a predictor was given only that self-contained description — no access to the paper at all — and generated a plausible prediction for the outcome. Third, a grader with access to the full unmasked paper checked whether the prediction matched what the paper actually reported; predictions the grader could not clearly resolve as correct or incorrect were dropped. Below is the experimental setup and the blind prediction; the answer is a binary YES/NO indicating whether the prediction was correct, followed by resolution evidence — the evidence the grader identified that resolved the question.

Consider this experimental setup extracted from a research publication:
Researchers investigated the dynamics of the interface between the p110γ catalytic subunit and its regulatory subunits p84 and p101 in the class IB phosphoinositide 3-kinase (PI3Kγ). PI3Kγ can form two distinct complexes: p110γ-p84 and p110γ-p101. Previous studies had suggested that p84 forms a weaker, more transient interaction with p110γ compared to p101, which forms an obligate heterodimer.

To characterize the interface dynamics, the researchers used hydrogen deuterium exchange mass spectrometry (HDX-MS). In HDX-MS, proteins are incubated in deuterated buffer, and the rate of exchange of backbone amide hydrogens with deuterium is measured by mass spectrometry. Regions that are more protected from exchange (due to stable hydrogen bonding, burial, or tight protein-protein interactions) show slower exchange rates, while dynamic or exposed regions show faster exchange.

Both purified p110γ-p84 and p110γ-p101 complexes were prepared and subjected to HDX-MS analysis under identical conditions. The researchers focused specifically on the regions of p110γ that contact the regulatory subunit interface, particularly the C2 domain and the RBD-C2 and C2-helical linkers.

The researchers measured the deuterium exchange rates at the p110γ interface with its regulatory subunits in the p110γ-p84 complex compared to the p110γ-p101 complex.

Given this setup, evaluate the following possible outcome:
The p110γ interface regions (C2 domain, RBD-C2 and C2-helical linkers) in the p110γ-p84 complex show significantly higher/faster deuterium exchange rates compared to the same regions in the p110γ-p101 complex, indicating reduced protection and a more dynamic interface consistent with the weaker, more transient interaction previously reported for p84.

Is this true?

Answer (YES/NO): YES